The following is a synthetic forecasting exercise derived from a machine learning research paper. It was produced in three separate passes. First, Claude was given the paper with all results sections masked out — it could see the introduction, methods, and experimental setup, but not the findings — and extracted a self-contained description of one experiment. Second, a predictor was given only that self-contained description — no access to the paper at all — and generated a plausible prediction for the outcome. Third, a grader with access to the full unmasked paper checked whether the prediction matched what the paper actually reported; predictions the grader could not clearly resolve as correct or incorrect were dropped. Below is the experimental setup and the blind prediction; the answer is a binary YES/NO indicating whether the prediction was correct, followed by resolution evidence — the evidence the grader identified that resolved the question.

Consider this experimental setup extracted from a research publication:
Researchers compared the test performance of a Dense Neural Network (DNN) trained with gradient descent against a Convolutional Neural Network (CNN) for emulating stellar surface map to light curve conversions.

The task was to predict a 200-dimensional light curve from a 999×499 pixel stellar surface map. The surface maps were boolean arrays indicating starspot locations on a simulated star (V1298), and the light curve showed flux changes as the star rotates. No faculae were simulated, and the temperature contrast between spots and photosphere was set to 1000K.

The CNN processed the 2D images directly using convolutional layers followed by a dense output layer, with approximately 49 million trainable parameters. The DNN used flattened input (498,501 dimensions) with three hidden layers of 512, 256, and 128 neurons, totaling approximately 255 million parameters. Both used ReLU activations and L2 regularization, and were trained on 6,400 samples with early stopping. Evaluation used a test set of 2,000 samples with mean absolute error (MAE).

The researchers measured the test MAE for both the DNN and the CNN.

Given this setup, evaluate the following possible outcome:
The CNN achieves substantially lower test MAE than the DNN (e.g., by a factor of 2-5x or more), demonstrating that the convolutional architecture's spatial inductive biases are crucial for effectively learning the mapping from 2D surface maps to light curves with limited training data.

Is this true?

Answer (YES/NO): YES